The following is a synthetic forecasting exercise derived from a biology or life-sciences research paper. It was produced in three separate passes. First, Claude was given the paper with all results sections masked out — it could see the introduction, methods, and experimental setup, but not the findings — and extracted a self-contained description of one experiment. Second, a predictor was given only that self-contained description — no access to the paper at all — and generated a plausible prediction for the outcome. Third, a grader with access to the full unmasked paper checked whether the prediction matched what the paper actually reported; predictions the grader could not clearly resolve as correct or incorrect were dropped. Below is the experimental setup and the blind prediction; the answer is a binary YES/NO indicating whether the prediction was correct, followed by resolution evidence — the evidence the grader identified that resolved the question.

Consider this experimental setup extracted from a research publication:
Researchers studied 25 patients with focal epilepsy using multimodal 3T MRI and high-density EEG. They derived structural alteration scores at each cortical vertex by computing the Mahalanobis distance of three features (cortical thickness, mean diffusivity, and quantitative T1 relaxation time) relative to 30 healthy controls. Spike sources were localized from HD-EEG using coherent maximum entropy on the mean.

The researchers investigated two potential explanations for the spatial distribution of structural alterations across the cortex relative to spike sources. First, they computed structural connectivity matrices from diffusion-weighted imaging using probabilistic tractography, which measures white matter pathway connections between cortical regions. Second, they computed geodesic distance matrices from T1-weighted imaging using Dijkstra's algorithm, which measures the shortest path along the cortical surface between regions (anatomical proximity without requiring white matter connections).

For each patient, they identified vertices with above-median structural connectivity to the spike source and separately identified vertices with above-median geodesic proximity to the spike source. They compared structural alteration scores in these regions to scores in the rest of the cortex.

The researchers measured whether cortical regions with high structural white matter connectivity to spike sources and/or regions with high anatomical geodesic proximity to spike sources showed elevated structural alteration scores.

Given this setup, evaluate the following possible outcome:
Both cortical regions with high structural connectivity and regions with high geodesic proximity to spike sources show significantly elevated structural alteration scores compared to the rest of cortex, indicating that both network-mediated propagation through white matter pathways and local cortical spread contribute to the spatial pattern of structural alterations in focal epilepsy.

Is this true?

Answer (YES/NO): NO